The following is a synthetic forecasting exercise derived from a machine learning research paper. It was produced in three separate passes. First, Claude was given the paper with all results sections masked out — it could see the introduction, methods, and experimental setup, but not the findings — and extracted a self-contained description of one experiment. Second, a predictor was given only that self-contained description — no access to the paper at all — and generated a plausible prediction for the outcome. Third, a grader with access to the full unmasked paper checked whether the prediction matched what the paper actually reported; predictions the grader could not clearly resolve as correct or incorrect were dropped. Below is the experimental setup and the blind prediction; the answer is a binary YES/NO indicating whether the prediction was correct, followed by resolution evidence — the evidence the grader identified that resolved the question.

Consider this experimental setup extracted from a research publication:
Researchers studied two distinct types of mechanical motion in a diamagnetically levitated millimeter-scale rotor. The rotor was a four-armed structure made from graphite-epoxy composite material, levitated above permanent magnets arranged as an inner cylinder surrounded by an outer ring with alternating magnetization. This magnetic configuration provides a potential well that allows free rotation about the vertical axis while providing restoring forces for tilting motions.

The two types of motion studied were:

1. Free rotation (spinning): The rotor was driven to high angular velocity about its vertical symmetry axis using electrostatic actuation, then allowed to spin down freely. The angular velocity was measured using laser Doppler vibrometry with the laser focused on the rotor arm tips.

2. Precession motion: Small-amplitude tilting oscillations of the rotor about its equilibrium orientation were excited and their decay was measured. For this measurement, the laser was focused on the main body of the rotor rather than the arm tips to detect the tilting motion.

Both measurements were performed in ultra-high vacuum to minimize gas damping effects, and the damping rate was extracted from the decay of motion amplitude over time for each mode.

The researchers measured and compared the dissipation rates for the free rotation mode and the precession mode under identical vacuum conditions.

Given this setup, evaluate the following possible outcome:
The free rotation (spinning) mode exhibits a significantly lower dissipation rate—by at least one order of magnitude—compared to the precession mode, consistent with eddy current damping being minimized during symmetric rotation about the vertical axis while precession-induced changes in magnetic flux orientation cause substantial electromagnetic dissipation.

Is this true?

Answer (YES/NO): YES